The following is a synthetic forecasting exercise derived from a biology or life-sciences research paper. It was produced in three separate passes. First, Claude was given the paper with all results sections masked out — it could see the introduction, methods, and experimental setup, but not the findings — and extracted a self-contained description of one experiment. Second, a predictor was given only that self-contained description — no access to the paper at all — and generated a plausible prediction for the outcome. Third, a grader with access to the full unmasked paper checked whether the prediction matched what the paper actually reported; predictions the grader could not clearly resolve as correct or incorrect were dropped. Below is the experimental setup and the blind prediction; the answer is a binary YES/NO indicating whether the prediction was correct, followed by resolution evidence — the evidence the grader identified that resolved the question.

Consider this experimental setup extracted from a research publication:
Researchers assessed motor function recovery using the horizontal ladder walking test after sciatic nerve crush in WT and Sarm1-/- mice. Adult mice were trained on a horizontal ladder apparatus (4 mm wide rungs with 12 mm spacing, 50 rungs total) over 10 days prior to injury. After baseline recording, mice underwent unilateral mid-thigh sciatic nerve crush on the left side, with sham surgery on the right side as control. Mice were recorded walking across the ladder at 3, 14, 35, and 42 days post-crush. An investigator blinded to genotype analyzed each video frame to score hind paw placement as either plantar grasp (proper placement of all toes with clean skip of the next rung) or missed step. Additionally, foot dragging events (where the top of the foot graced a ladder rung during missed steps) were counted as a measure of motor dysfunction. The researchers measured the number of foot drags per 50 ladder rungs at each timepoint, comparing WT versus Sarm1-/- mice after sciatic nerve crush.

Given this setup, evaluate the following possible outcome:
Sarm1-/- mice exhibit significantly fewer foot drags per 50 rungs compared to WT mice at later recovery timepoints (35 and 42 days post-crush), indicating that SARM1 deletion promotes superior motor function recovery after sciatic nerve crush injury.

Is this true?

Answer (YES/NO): NO